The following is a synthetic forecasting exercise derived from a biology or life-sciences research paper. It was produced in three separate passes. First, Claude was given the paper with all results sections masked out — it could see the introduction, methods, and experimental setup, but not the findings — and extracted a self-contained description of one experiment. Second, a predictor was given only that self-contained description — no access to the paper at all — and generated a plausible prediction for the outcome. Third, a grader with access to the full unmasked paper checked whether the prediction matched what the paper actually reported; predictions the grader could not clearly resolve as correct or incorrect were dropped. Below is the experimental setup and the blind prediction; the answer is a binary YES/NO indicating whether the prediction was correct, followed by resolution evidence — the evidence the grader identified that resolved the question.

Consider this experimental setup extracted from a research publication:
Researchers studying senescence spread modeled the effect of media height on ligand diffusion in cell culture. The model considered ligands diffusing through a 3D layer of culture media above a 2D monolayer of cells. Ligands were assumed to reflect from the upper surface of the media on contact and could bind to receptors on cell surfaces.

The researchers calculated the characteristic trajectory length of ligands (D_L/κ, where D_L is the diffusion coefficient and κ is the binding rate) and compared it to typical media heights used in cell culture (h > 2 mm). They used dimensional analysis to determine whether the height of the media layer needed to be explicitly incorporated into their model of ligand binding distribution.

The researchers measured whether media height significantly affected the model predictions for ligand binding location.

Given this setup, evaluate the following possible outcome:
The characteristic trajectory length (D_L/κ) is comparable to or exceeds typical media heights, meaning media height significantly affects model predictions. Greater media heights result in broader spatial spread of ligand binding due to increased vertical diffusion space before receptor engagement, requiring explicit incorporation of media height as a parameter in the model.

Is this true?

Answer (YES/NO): NO